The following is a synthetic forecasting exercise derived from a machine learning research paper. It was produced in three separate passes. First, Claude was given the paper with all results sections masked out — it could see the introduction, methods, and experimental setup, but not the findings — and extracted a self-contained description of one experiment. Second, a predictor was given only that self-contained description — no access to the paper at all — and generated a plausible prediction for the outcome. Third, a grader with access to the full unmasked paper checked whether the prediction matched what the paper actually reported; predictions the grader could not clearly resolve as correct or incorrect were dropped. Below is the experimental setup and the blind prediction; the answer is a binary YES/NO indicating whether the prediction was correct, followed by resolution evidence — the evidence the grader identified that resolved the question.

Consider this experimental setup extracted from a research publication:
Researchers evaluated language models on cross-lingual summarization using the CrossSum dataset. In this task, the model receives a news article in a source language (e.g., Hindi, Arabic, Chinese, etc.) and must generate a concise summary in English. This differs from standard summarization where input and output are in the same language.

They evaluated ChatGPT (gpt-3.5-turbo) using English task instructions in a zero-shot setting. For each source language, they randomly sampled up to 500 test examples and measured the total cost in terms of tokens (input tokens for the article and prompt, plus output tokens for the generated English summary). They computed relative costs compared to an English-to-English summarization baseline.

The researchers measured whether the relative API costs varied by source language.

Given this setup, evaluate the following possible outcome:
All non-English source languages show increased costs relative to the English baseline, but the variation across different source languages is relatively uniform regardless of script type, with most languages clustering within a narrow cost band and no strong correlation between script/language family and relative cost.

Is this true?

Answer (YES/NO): NO